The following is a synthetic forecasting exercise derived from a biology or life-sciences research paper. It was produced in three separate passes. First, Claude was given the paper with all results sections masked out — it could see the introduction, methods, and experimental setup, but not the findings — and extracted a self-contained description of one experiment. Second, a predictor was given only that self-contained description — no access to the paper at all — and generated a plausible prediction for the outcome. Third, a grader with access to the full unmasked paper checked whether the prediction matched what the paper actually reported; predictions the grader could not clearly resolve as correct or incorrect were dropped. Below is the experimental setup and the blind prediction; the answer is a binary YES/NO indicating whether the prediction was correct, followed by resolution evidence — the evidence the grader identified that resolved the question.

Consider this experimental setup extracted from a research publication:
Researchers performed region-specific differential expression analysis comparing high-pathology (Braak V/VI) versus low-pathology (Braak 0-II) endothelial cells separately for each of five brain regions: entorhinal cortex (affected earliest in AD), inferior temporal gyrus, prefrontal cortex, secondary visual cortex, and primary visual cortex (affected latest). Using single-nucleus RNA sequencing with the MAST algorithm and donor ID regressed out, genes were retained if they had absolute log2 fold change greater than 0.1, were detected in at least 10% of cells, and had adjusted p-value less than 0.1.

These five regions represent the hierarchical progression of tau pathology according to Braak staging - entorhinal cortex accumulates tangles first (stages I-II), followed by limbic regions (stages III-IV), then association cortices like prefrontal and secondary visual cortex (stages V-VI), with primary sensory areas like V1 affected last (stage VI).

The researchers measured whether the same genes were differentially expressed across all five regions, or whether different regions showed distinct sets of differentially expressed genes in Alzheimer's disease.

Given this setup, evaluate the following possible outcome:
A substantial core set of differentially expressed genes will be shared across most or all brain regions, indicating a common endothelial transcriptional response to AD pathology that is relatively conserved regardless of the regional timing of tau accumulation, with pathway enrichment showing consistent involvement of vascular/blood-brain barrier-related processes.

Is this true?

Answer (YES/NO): NO